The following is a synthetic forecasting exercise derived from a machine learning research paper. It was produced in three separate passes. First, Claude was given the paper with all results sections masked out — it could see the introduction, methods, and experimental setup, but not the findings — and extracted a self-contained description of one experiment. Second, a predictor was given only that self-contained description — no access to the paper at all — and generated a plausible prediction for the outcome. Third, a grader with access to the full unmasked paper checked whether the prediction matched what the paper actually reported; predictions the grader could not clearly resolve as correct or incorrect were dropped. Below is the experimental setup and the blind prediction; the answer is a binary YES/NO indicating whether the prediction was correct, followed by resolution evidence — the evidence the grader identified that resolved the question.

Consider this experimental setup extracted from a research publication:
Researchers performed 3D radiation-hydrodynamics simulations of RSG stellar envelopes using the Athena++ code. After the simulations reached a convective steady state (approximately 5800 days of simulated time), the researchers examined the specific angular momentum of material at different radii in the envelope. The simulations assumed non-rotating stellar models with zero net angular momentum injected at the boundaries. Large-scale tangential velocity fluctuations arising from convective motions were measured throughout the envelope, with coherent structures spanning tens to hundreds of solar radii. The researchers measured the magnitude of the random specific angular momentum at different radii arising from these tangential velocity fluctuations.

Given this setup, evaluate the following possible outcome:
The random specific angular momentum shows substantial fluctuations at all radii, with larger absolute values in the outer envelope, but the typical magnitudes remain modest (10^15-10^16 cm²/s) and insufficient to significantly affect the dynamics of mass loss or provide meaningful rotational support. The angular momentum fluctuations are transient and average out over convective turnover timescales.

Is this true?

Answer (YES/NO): NO